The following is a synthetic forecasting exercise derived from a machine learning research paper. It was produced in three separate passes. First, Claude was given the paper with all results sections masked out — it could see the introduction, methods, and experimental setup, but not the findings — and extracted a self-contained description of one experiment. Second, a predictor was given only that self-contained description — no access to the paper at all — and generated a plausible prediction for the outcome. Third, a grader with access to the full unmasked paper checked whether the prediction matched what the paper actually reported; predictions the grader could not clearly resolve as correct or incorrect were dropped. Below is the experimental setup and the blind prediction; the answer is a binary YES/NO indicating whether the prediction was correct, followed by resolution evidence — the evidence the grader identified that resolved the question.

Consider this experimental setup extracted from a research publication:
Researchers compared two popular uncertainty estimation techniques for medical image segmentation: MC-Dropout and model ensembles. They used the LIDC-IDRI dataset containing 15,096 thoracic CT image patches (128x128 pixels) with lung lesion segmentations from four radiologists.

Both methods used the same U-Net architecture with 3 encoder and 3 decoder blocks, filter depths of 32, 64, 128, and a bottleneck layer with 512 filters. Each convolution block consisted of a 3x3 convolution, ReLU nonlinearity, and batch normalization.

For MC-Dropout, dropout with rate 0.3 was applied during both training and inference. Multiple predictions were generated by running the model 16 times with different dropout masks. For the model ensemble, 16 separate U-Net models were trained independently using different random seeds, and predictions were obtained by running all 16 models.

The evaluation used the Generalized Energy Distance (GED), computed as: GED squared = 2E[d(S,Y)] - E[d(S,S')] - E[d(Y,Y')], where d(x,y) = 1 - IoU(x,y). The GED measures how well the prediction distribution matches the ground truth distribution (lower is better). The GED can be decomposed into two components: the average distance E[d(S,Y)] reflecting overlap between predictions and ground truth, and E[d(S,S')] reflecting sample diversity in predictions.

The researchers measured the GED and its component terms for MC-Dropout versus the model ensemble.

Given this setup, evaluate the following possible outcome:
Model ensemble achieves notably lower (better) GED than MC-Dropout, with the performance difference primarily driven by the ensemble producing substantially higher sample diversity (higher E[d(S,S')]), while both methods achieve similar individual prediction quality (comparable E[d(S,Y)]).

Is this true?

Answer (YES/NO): NO